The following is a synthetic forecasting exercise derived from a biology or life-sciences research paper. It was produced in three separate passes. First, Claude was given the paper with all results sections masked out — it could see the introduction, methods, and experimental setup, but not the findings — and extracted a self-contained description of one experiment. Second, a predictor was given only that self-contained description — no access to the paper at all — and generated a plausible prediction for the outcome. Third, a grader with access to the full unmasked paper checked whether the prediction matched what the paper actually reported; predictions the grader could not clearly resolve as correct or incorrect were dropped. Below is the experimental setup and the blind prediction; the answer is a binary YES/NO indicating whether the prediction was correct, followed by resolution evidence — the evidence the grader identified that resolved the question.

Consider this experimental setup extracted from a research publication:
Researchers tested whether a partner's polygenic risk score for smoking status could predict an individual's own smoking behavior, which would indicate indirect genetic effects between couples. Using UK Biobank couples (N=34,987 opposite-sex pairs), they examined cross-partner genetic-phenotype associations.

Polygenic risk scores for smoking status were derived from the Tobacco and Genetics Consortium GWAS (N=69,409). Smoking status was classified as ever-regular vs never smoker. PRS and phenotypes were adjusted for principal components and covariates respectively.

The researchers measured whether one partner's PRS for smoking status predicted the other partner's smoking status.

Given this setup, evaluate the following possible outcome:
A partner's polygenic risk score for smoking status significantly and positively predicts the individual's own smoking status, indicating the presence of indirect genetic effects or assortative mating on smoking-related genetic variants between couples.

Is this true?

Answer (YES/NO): YES